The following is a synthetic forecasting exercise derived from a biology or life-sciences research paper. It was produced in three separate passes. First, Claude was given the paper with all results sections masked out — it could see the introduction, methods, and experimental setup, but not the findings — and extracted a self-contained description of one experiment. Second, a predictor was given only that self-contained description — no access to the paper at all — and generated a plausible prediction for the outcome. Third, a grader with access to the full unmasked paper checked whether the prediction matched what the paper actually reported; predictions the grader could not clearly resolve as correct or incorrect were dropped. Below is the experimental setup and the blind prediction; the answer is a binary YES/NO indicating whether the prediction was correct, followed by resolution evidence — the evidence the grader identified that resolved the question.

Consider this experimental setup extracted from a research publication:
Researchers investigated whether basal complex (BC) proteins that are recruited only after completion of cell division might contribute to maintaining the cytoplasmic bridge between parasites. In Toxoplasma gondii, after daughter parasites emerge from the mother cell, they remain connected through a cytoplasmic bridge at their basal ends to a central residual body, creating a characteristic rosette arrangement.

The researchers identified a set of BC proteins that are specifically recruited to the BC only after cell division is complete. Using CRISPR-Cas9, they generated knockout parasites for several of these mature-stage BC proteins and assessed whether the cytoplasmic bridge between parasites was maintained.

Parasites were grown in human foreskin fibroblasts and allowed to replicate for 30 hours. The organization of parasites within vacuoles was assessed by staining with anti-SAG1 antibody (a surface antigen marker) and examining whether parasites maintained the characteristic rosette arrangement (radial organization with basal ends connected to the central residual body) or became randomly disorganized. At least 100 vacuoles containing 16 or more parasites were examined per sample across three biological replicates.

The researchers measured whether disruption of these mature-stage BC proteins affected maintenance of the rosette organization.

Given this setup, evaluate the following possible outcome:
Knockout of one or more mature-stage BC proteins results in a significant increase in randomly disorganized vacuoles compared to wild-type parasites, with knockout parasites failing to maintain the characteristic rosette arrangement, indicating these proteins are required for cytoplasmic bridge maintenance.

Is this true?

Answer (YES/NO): YES